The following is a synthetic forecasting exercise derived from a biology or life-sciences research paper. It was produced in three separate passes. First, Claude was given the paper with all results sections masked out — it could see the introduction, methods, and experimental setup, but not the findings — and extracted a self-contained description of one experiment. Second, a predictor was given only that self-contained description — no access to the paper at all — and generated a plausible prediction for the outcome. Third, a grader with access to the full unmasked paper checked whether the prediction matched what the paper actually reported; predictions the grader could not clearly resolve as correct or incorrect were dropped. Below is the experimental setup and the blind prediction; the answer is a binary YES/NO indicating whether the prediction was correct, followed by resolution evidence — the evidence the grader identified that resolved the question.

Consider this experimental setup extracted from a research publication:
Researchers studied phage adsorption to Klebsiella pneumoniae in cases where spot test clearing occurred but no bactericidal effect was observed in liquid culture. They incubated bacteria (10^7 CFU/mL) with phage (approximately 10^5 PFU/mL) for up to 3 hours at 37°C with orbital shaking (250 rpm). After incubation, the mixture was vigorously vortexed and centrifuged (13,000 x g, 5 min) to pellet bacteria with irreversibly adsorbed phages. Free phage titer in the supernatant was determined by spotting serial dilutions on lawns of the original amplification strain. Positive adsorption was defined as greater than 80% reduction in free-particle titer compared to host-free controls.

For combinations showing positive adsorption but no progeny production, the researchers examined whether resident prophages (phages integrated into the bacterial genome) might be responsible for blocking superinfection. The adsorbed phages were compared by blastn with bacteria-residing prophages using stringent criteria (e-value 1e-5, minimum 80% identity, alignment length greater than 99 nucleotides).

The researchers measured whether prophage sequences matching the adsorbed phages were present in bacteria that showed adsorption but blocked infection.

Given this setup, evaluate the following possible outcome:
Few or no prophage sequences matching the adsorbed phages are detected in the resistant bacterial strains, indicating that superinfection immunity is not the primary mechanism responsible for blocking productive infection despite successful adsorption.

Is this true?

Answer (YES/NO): YES